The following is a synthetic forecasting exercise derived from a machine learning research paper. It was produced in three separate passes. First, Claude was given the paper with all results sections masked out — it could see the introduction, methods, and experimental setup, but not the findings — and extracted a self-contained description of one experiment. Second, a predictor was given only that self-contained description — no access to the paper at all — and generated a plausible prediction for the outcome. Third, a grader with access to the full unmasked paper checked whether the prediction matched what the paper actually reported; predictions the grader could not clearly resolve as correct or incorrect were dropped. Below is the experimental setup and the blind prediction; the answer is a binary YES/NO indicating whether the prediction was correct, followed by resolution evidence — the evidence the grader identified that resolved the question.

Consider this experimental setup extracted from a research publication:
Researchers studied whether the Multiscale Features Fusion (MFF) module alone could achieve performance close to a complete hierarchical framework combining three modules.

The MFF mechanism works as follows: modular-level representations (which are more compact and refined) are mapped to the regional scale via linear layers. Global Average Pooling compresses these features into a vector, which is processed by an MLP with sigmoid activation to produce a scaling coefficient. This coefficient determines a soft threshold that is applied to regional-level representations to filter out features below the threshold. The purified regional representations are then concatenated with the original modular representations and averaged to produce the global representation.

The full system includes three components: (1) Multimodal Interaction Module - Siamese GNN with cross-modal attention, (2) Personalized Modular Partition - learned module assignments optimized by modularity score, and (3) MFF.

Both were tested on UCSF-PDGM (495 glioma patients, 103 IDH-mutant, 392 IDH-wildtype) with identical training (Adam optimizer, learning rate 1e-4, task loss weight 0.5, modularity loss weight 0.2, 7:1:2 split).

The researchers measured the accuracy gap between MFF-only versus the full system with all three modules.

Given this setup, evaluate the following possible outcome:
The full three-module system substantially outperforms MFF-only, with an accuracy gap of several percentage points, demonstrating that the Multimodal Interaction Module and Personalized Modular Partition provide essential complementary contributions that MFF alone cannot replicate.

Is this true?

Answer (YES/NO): NO